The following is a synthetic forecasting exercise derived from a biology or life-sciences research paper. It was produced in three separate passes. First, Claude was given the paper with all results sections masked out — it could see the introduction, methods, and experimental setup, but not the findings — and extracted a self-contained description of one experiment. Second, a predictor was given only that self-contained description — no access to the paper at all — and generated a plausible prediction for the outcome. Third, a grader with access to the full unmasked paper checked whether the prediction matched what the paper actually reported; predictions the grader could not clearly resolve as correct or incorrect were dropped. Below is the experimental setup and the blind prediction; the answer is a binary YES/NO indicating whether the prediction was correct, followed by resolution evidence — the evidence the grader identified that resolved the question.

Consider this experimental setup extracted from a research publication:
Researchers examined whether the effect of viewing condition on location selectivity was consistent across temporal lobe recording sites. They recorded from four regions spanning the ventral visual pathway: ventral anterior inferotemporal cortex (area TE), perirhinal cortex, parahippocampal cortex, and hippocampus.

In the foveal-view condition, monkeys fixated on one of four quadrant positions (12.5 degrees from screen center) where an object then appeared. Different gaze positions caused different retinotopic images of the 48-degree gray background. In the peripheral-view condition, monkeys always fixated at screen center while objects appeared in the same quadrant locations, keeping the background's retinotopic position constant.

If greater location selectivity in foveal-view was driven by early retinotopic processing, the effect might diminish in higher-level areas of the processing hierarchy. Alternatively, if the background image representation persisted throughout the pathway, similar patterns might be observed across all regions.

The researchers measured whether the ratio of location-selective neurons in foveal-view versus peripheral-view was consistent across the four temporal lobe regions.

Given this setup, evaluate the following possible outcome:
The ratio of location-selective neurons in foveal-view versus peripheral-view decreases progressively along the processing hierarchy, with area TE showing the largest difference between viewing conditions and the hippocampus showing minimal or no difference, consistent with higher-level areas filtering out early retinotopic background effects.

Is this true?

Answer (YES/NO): NO